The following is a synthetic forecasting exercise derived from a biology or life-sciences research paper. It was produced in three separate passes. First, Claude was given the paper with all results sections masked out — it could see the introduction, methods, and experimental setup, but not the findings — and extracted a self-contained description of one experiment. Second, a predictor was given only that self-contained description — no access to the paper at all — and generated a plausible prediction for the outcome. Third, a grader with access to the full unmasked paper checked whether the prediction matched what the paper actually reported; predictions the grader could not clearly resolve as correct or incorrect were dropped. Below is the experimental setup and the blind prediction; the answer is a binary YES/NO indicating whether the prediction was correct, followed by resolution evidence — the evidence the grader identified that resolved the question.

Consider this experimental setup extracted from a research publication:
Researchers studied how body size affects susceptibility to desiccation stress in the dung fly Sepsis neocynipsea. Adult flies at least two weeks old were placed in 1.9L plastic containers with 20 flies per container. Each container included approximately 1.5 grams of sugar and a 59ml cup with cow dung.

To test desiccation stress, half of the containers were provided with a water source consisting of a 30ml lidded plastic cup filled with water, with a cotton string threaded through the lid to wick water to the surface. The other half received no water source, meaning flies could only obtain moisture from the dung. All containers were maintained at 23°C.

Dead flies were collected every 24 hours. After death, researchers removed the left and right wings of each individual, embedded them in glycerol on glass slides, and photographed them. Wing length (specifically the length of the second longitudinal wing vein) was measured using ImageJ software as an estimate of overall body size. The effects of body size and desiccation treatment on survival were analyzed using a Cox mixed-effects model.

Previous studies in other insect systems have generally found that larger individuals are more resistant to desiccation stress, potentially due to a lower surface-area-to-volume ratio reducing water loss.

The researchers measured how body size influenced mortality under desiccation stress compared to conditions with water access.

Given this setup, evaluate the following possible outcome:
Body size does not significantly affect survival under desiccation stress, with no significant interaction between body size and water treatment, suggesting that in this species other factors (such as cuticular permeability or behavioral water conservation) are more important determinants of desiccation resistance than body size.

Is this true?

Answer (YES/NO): NO